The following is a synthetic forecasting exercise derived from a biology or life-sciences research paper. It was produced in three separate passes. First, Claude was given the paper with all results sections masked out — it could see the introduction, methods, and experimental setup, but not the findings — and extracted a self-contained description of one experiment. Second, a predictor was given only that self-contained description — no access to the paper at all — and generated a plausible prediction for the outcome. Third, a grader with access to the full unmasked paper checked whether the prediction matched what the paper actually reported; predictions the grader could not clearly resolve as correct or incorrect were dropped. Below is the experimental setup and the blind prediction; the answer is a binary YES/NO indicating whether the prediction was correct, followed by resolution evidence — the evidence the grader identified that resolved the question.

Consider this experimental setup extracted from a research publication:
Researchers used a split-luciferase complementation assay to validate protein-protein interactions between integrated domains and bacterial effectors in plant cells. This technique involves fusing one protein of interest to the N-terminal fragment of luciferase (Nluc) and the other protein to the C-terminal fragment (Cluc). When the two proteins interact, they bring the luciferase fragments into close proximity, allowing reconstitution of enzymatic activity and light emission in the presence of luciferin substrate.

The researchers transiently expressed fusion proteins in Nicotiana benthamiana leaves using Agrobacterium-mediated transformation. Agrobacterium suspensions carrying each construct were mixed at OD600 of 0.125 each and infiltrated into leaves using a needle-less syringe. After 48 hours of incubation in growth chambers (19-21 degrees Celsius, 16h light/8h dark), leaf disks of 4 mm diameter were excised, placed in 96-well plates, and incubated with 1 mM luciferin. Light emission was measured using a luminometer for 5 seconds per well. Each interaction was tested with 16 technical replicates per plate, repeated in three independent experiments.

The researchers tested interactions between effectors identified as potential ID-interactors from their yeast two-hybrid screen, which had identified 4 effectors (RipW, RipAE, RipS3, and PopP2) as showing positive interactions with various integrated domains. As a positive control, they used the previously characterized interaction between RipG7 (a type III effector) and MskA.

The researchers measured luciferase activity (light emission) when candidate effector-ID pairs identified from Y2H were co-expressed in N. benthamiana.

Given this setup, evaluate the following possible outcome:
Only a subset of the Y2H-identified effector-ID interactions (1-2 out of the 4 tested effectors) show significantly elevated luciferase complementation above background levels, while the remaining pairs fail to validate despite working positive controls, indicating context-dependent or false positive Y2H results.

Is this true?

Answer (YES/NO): YES